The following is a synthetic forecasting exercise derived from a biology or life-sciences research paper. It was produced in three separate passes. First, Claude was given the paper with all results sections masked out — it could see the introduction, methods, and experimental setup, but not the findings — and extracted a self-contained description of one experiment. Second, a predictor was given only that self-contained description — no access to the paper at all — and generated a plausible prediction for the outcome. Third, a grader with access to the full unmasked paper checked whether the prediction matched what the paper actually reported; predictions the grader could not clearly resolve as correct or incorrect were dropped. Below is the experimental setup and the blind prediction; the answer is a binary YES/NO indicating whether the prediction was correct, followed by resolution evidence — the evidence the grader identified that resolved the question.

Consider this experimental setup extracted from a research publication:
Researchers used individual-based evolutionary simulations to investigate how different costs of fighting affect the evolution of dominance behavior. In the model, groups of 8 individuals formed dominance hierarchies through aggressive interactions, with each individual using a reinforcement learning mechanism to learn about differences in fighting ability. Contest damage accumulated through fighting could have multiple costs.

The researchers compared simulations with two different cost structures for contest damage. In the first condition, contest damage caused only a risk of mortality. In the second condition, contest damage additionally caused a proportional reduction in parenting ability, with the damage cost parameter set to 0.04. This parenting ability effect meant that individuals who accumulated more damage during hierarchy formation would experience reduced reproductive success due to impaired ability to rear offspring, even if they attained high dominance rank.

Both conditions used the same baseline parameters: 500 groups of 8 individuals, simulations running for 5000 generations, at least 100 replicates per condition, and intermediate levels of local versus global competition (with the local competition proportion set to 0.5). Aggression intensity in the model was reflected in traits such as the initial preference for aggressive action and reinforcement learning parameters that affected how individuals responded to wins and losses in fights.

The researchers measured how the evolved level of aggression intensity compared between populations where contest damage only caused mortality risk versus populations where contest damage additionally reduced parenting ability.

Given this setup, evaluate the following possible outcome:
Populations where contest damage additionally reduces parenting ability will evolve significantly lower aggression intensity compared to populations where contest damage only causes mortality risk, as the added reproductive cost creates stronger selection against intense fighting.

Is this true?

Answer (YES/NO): YES